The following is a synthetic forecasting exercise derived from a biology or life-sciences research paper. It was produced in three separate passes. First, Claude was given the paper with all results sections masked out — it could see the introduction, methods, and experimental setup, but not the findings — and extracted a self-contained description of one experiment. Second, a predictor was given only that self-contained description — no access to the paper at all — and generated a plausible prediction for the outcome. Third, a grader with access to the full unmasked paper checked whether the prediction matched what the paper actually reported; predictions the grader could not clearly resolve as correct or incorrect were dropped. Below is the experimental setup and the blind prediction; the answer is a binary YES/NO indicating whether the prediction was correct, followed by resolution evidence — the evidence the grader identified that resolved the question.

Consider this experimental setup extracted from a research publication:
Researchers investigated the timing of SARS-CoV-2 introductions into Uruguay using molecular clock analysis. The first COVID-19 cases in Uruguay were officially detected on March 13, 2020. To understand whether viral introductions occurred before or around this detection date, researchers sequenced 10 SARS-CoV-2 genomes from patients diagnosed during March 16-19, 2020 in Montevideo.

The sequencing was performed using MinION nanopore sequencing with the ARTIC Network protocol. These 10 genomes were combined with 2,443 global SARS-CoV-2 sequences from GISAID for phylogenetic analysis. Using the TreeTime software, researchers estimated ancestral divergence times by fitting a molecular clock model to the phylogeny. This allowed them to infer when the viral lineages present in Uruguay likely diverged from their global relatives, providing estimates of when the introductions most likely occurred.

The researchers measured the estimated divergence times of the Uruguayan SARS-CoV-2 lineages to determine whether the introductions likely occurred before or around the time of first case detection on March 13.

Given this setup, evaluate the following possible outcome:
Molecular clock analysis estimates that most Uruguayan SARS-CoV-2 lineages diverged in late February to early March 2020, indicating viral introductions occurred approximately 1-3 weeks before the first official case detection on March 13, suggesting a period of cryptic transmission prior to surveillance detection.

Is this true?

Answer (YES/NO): YES